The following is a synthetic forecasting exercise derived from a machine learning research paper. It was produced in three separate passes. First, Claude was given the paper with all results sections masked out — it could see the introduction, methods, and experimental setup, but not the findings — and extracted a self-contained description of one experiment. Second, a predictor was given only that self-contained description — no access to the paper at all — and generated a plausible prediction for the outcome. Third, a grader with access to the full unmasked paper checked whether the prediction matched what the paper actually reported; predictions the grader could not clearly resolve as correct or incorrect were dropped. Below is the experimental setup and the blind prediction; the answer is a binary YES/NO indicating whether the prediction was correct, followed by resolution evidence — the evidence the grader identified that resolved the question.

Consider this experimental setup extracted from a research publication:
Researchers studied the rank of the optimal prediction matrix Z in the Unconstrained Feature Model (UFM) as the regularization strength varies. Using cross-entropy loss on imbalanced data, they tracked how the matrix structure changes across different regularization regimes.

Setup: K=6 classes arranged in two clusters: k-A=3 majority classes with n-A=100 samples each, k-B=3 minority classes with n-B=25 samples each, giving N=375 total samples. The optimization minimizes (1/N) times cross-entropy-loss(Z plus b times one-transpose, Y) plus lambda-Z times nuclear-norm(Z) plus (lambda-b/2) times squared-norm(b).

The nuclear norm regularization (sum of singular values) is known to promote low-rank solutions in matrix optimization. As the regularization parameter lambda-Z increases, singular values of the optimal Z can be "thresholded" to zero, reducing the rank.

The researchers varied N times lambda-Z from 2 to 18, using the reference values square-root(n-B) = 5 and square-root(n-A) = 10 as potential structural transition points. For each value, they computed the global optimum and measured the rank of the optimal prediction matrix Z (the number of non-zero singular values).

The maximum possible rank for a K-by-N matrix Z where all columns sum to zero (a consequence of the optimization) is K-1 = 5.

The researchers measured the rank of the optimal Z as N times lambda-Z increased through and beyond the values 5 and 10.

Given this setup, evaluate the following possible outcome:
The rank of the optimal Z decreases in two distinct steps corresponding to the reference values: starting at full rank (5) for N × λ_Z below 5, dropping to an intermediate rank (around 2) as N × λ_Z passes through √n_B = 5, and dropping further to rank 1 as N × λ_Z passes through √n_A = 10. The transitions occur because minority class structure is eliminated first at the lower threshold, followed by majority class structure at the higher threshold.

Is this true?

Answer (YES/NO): NO